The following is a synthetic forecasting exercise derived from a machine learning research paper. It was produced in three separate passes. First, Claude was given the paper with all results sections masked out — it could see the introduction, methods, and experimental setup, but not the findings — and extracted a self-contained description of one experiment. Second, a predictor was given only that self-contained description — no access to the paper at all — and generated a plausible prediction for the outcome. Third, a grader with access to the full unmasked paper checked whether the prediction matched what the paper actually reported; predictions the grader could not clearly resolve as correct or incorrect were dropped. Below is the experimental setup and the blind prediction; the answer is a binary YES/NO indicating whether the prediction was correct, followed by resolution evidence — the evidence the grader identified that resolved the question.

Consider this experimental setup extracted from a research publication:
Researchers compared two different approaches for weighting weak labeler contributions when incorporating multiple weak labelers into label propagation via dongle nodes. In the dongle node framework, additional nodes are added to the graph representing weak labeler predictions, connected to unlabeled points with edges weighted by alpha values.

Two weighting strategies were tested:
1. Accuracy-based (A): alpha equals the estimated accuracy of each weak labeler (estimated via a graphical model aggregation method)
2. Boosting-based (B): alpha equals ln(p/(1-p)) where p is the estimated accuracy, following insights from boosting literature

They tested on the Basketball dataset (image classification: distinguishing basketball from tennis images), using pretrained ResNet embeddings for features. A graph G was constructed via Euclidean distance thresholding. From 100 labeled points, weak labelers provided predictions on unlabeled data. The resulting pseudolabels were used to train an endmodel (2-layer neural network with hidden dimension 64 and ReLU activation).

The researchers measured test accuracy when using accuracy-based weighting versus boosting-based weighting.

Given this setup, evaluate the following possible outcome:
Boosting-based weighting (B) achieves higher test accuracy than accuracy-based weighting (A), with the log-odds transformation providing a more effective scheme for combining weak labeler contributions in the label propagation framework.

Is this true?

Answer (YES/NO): NO